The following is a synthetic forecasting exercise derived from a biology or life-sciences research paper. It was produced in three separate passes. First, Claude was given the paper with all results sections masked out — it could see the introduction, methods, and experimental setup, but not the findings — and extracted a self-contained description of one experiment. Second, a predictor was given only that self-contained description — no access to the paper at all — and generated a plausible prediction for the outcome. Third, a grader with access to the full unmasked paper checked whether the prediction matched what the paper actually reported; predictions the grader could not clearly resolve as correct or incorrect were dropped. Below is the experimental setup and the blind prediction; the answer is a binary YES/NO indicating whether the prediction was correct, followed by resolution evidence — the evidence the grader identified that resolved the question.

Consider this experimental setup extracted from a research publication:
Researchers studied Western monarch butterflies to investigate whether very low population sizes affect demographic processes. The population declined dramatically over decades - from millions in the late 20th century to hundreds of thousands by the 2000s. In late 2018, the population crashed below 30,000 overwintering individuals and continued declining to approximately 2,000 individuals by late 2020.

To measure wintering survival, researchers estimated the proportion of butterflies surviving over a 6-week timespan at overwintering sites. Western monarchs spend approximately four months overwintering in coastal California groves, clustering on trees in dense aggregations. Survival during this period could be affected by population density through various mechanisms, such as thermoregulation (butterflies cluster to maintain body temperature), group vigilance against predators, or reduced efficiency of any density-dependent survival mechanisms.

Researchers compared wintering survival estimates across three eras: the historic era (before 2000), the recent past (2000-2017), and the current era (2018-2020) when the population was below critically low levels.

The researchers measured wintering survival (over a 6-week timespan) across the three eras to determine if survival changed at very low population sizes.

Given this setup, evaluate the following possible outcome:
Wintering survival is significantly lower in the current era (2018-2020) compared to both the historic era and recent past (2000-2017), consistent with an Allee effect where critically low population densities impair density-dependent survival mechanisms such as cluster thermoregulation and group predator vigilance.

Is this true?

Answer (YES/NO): NO